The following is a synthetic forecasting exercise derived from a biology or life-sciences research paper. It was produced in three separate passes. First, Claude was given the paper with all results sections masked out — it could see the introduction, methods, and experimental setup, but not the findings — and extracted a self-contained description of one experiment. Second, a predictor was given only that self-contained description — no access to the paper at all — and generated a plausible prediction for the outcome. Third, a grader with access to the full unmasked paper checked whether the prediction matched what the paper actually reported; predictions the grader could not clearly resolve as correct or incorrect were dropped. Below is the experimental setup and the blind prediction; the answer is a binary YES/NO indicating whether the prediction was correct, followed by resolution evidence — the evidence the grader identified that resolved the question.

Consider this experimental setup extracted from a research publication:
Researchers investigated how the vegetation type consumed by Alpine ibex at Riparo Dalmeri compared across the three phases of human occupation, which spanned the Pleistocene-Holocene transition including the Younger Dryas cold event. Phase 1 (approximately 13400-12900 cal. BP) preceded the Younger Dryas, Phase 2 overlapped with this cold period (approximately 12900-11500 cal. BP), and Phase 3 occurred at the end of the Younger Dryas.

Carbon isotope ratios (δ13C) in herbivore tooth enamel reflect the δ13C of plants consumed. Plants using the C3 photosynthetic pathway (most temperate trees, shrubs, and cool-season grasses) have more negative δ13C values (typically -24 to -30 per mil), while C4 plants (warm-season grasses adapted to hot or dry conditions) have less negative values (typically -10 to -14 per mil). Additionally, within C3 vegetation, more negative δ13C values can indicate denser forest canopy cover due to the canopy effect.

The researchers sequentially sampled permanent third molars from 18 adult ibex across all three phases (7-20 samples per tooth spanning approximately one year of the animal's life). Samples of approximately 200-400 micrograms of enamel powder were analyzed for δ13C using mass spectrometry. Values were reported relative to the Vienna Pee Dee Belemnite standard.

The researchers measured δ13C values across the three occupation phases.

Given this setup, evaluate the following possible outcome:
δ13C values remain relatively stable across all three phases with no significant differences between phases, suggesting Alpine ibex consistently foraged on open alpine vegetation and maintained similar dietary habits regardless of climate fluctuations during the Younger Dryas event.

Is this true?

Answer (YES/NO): YES